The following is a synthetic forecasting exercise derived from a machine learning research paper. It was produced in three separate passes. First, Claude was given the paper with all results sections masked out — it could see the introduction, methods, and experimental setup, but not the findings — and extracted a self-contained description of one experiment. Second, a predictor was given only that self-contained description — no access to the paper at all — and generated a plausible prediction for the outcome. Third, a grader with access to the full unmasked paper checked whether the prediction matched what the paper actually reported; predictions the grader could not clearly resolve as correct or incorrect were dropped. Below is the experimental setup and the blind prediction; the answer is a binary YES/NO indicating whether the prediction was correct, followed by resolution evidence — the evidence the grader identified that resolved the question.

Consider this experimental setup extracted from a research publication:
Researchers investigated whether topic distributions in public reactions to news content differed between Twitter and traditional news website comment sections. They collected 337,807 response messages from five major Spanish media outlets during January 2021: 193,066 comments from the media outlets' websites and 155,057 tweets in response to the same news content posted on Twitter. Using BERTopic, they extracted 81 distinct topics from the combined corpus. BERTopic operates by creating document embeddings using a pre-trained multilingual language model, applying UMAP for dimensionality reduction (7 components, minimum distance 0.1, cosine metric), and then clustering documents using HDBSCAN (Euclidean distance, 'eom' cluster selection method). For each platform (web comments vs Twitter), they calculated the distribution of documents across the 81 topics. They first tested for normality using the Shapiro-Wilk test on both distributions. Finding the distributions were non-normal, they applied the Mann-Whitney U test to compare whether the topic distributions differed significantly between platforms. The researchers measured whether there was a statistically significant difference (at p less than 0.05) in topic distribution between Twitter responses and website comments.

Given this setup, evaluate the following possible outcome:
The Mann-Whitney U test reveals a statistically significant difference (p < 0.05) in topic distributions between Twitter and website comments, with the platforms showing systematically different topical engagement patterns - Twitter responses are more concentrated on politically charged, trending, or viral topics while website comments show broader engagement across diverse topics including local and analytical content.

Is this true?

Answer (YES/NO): NO